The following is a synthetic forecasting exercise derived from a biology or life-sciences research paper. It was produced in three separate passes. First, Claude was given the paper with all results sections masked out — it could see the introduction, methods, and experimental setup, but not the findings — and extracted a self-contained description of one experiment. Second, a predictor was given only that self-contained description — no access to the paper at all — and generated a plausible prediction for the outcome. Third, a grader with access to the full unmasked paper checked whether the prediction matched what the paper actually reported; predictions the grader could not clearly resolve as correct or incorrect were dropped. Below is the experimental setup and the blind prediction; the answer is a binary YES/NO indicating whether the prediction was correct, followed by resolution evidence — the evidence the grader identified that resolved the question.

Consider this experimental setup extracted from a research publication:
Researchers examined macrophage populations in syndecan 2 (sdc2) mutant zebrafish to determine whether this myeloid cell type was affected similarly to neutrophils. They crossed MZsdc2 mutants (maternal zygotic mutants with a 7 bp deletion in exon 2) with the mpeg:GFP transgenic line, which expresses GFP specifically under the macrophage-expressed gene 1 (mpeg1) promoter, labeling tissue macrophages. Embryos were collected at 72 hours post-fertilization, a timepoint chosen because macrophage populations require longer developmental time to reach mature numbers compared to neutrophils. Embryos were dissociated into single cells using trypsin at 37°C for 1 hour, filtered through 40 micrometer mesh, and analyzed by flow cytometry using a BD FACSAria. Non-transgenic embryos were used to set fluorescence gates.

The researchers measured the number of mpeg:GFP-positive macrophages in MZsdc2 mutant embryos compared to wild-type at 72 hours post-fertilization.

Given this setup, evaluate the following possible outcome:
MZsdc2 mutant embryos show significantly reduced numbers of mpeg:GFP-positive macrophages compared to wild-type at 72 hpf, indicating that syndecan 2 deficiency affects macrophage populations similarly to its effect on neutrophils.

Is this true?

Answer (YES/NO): NO